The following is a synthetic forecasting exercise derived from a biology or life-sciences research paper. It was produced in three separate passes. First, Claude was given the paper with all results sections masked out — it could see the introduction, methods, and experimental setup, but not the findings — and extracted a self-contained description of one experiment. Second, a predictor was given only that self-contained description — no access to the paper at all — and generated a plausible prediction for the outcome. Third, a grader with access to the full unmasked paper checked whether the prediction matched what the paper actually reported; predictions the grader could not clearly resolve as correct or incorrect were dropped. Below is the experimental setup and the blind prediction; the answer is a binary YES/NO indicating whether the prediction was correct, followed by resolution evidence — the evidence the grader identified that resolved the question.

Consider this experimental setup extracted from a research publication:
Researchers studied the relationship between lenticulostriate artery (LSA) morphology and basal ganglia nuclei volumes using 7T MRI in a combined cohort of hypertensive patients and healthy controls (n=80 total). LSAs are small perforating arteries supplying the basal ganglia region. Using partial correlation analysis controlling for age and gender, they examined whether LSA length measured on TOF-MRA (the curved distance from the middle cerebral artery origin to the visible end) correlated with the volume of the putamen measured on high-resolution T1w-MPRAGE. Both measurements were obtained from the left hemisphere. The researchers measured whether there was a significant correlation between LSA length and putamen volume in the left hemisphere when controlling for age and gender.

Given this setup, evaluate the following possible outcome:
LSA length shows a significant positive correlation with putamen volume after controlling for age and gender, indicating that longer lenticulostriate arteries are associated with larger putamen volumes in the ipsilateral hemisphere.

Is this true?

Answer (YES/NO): YES